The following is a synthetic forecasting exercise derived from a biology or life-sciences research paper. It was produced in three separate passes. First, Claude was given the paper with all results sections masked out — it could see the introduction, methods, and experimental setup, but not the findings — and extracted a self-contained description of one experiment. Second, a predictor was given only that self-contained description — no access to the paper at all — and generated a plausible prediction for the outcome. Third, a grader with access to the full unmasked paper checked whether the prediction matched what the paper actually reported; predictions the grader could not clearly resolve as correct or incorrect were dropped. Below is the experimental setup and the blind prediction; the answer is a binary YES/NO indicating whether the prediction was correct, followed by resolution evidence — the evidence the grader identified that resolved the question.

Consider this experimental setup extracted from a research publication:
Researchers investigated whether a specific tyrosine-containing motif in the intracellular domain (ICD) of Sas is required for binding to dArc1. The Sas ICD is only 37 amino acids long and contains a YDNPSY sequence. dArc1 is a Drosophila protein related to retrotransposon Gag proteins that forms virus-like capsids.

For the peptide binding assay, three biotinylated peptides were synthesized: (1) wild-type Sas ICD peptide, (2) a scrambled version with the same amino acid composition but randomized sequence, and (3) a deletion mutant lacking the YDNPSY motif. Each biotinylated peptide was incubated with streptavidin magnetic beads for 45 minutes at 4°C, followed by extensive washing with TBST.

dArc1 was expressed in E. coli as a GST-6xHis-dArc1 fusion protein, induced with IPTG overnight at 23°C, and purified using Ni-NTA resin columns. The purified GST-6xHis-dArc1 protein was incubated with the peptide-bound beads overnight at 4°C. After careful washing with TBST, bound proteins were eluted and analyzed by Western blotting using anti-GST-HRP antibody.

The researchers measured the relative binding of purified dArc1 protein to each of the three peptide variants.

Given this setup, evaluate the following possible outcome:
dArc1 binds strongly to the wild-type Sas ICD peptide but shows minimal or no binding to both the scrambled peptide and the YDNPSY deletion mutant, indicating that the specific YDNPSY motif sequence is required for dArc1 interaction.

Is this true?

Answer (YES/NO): YES